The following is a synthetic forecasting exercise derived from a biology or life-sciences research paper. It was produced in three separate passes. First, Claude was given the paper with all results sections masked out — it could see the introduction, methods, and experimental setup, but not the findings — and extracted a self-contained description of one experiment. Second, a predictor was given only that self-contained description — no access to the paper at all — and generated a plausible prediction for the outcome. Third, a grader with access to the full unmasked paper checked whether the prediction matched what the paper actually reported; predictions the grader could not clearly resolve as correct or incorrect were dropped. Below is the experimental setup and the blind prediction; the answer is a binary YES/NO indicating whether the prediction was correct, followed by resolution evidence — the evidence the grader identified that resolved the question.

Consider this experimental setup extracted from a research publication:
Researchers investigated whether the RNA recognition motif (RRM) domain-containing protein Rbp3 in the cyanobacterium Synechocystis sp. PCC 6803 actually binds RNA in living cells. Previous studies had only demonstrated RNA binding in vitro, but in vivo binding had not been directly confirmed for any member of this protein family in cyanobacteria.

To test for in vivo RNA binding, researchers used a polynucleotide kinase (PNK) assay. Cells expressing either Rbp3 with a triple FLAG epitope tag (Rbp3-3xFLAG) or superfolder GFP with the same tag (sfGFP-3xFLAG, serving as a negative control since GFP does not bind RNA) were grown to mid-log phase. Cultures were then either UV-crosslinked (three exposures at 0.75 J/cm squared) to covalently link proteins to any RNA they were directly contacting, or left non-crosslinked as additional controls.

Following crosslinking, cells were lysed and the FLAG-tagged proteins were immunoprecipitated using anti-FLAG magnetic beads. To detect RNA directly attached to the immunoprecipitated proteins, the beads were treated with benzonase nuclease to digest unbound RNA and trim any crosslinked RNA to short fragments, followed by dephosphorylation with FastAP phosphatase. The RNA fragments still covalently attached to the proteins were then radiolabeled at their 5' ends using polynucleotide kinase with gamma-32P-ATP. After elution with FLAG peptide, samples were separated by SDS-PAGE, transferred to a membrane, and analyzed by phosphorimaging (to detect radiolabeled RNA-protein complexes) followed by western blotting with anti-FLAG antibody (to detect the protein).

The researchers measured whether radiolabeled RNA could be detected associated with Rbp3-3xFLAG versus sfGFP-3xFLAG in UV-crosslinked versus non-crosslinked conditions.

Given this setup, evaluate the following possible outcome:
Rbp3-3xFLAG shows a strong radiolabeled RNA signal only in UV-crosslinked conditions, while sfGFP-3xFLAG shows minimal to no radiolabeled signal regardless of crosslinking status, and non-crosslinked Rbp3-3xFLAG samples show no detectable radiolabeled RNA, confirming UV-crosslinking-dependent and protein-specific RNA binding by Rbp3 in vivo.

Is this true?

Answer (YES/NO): YES